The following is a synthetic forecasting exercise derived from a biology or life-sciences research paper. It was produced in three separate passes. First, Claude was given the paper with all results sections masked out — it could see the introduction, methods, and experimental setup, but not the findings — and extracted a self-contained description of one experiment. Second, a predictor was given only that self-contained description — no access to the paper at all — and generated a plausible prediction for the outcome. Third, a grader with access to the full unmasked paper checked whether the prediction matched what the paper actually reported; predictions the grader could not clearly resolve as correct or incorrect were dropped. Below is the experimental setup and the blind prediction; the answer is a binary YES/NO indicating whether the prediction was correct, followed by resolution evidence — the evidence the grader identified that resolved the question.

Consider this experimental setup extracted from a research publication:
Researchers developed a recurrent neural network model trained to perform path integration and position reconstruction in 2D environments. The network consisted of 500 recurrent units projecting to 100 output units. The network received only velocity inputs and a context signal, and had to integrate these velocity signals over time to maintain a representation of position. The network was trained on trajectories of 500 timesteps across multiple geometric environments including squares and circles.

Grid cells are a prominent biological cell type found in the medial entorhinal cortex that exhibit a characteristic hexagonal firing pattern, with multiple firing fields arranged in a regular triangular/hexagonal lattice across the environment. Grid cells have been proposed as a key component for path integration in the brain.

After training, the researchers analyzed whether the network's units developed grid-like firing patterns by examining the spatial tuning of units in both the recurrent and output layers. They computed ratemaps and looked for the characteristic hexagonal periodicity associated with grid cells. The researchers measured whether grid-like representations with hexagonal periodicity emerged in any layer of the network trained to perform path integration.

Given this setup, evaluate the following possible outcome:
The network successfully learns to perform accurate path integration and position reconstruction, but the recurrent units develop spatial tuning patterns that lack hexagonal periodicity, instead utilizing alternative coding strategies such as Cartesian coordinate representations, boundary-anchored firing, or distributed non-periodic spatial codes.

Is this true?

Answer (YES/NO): YES